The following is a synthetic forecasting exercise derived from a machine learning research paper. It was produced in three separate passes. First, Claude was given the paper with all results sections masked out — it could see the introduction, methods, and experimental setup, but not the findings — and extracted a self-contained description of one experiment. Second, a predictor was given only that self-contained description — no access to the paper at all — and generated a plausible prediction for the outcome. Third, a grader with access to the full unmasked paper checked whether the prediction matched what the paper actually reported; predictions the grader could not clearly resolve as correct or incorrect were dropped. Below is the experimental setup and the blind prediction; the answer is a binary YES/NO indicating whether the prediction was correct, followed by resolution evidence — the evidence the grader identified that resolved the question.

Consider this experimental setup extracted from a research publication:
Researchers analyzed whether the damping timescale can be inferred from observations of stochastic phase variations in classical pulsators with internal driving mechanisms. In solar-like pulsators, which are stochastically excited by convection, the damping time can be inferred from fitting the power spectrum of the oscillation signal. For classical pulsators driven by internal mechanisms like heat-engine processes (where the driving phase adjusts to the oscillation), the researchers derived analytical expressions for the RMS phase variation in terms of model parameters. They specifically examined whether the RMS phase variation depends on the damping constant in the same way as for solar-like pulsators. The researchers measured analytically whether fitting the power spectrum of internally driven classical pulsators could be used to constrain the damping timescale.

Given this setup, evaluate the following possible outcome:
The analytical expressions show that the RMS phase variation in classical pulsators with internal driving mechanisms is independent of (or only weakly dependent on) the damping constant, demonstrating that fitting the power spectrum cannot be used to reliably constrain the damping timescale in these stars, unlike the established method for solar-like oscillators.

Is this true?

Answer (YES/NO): YES